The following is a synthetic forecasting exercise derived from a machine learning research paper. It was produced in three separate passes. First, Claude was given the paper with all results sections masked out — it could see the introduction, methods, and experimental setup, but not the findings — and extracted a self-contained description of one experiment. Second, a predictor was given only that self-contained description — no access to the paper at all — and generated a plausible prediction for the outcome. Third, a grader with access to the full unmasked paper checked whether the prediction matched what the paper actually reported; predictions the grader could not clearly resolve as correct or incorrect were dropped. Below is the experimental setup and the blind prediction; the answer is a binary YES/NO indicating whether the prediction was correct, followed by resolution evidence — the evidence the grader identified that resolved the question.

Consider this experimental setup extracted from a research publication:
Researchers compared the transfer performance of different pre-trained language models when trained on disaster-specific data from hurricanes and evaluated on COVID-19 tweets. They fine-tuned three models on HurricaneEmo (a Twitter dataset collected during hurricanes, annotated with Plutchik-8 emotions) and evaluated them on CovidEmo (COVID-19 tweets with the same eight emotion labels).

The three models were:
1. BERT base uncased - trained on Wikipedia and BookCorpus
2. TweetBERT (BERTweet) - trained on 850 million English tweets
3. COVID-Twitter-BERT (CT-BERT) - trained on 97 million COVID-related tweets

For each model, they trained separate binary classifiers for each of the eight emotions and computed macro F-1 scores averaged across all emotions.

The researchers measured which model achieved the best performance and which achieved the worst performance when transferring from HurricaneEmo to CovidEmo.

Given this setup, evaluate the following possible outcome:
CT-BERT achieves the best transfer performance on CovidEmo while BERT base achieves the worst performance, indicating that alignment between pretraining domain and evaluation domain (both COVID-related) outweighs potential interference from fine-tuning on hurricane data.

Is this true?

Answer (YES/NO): NO